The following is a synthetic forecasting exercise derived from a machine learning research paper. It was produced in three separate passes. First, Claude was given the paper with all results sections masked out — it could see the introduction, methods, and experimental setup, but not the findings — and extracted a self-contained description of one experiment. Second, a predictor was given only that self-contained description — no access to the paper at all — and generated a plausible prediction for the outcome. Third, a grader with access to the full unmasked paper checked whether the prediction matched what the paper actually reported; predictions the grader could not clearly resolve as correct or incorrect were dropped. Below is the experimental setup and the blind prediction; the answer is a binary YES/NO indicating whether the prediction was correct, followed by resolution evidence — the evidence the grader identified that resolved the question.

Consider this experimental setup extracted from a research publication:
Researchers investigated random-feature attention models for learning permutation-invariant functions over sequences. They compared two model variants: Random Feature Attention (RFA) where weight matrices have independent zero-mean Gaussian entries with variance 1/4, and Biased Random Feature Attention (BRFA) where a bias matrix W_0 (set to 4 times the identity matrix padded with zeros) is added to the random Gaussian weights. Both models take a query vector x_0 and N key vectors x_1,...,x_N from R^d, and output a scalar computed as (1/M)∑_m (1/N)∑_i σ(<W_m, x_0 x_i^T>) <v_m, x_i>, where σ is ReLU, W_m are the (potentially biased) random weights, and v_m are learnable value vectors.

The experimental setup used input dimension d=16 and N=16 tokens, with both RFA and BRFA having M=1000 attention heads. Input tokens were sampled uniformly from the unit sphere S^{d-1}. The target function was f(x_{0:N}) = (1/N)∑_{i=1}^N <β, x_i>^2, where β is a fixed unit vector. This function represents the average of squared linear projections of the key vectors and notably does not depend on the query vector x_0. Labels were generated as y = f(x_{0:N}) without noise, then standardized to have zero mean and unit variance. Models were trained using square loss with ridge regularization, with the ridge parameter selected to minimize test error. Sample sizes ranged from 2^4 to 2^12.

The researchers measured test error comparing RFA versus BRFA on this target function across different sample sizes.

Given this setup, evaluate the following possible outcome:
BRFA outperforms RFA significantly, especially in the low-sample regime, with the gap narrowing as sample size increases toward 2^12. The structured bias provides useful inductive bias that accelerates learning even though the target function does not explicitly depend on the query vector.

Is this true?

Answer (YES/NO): NO